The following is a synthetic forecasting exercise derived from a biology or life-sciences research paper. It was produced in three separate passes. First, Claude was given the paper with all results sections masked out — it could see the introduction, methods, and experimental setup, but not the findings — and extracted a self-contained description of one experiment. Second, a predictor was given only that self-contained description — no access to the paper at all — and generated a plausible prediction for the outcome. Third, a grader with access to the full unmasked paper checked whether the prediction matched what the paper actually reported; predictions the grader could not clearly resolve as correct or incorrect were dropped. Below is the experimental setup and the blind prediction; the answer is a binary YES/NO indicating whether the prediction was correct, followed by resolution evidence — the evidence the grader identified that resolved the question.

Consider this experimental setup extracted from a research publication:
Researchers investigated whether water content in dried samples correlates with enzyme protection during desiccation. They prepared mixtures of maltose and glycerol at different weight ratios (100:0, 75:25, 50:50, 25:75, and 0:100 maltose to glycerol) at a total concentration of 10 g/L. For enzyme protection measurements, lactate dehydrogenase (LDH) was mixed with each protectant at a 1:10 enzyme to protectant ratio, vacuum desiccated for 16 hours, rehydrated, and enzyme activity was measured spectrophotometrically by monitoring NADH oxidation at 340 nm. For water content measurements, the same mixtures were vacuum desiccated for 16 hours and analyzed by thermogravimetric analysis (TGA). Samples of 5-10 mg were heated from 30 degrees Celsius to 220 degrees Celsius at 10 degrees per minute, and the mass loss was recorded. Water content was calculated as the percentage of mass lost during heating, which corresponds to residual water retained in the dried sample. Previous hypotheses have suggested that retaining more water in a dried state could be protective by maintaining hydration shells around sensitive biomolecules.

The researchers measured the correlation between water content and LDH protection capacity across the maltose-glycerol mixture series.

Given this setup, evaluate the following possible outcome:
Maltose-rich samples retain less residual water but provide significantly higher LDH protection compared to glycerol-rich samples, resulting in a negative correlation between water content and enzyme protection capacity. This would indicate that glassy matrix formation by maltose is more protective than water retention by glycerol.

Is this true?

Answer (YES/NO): NO